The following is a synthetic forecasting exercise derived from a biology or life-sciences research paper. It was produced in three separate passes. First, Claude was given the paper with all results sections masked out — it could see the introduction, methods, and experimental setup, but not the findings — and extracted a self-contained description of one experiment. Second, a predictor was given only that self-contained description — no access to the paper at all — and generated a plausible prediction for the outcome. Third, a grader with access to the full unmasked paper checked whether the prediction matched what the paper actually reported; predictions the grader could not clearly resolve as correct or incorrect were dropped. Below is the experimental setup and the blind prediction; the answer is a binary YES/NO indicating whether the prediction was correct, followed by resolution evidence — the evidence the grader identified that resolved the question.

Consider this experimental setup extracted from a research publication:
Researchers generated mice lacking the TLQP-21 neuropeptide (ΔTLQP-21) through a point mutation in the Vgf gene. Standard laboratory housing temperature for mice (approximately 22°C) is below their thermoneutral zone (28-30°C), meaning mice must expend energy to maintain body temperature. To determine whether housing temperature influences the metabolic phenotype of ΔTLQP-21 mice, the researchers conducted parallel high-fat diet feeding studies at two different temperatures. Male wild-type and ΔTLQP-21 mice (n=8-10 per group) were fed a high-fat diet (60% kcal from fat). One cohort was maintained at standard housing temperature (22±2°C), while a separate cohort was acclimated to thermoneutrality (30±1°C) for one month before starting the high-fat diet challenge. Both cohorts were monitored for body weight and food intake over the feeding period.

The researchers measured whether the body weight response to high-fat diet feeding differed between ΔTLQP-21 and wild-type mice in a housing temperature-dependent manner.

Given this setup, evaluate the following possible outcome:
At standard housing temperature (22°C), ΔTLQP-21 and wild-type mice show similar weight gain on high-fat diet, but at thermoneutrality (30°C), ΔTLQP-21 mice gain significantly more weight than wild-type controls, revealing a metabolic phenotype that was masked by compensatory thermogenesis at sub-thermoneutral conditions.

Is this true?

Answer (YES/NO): NO